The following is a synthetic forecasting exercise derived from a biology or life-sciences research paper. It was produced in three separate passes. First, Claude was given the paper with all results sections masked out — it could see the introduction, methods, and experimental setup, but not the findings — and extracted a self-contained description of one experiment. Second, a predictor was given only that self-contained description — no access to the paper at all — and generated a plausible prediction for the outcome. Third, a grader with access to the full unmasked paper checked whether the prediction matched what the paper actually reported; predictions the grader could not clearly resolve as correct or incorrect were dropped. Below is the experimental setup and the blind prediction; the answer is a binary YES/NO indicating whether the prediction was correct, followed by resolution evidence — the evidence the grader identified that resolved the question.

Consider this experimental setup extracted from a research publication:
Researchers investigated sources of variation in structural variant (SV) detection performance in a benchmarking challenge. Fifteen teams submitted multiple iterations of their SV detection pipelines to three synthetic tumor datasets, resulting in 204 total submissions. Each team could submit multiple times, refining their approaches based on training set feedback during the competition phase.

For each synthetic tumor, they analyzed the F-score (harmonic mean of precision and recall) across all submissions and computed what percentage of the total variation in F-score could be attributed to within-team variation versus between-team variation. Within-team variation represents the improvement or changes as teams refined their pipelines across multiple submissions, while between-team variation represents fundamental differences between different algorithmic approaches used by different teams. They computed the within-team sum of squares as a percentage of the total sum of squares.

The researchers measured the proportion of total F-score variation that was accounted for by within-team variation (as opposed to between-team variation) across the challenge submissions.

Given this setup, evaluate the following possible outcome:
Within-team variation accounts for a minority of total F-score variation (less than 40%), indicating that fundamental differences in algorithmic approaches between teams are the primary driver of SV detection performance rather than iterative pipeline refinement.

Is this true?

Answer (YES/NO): NO